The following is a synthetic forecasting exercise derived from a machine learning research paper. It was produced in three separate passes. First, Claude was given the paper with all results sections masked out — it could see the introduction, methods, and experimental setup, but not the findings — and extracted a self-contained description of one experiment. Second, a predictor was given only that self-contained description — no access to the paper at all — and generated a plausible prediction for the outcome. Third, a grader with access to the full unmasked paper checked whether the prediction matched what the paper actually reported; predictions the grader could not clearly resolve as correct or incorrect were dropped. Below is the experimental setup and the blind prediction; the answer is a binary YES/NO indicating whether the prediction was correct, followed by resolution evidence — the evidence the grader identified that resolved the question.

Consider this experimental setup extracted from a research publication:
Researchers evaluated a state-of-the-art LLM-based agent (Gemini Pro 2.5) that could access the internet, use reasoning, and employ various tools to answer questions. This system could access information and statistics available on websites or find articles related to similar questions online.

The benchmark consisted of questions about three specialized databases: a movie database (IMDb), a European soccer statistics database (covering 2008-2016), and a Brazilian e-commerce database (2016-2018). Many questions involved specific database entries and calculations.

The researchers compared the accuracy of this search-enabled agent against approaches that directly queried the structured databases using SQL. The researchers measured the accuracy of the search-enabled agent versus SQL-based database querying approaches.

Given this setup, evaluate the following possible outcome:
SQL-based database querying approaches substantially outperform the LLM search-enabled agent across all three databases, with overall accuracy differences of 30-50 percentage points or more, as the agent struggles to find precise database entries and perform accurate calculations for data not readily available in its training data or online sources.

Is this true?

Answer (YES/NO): NO